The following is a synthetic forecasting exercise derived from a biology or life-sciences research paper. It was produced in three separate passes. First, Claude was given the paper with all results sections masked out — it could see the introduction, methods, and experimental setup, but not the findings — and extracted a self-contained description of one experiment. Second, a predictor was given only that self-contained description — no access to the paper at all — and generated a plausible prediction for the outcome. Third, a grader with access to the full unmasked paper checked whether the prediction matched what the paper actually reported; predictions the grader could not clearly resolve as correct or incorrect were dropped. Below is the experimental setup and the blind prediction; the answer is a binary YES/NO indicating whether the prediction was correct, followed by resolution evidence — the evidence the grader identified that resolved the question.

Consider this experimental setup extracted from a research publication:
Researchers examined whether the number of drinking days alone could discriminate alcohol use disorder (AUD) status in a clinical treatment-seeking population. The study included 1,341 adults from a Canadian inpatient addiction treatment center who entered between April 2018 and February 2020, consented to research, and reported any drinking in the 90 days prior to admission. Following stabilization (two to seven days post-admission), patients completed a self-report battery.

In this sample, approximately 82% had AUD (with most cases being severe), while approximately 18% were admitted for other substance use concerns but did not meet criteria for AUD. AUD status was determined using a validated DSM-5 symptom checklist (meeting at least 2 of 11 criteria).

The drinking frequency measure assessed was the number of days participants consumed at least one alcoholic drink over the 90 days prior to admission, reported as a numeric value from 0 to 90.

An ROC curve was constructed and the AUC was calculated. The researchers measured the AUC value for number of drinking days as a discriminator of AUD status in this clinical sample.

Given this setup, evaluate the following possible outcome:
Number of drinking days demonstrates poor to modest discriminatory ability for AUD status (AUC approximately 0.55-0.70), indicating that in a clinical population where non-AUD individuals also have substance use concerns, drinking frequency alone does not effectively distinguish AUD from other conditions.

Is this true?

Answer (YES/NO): NO